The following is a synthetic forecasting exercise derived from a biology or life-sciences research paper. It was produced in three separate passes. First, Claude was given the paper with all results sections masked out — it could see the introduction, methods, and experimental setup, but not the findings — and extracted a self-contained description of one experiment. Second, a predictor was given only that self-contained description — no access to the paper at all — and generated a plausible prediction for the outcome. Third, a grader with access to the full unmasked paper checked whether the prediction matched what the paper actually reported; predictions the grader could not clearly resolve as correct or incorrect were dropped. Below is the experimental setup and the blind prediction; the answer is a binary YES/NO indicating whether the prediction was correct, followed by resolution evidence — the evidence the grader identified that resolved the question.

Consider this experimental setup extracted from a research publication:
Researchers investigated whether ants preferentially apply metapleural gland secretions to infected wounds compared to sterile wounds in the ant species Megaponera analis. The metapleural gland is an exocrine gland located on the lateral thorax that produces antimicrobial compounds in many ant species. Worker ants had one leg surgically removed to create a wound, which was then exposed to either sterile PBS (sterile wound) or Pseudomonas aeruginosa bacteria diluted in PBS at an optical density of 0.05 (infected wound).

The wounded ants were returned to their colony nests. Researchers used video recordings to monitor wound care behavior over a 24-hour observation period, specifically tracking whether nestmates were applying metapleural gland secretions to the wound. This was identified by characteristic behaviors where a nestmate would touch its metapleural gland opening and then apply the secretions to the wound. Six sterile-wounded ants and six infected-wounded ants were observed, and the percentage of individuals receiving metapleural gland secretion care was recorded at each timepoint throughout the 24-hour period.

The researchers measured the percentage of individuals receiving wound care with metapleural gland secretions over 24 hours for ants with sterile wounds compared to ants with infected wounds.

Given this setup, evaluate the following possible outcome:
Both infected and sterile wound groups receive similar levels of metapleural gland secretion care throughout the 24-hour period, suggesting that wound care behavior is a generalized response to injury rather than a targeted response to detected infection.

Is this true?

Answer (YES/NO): NO